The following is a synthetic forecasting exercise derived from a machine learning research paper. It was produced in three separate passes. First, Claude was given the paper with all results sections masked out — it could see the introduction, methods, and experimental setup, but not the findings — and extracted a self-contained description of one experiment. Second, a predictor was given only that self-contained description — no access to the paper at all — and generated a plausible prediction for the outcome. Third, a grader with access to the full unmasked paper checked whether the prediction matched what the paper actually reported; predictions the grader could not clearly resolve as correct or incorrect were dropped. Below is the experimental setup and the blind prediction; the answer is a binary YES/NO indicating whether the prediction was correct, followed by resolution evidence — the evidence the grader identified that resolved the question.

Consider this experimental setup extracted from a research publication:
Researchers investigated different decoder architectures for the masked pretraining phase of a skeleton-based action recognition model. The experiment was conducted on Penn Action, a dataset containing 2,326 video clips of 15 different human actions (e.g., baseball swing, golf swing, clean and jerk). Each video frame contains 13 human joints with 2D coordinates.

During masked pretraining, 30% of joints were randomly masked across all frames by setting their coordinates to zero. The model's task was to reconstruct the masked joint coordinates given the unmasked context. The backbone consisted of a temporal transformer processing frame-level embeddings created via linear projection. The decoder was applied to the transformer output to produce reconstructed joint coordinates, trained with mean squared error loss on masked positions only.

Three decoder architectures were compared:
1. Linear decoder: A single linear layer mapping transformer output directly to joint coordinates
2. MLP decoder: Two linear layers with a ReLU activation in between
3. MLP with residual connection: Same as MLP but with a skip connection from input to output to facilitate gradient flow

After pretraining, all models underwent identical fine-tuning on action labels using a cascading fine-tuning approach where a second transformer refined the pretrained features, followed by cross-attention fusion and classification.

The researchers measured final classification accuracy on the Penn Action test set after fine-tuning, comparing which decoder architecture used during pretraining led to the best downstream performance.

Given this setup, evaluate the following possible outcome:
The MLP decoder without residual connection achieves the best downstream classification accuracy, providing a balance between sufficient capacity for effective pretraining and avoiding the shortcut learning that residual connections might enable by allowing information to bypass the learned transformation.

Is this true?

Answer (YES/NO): NO